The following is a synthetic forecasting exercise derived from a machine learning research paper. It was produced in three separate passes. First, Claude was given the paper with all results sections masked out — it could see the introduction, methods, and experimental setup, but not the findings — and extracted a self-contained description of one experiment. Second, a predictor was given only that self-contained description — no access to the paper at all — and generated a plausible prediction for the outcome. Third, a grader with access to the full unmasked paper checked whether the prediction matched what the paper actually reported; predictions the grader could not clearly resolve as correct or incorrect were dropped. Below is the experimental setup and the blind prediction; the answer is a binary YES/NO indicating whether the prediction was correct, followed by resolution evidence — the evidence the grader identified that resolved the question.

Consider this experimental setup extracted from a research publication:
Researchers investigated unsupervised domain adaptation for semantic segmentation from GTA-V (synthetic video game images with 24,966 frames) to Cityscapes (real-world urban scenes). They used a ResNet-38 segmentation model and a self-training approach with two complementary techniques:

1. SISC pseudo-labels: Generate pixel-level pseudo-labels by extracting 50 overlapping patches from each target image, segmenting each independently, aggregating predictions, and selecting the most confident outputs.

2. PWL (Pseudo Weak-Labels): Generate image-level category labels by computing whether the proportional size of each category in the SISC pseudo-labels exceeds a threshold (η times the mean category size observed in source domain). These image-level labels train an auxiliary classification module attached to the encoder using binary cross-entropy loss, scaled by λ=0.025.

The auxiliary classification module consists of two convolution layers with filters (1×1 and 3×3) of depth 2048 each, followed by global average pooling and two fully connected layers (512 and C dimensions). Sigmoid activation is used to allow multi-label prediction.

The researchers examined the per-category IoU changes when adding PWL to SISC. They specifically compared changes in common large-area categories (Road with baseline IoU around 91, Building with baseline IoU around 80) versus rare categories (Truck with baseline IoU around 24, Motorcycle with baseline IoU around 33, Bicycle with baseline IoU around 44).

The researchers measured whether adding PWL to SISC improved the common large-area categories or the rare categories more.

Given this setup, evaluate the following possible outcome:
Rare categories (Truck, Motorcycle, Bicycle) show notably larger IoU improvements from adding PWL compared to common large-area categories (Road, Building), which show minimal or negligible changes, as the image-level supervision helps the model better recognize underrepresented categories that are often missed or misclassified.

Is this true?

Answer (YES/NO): NO